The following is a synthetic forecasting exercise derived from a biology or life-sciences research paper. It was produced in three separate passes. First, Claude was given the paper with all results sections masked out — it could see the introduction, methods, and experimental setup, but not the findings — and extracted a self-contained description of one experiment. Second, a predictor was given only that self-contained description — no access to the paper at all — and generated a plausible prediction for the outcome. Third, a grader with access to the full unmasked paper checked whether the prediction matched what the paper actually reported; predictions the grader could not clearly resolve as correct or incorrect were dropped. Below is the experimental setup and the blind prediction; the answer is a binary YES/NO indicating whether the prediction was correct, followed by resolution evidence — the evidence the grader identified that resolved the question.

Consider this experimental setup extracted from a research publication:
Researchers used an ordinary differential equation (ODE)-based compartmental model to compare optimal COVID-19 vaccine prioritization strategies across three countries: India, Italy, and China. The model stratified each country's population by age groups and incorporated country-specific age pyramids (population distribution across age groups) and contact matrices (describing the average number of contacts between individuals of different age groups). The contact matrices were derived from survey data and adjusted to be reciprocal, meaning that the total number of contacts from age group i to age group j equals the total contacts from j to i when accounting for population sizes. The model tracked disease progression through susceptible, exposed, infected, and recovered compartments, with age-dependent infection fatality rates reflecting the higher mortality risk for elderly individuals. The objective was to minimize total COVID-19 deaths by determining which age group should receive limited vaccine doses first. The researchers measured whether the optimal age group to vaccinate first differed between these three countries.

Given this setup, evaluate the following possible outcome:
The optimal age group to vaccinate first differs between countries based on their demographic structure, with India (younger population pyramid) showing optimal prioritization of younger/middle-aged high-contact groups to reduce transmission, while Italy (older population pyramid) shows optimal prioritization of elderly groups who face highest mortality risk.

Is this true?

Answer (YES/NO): NO